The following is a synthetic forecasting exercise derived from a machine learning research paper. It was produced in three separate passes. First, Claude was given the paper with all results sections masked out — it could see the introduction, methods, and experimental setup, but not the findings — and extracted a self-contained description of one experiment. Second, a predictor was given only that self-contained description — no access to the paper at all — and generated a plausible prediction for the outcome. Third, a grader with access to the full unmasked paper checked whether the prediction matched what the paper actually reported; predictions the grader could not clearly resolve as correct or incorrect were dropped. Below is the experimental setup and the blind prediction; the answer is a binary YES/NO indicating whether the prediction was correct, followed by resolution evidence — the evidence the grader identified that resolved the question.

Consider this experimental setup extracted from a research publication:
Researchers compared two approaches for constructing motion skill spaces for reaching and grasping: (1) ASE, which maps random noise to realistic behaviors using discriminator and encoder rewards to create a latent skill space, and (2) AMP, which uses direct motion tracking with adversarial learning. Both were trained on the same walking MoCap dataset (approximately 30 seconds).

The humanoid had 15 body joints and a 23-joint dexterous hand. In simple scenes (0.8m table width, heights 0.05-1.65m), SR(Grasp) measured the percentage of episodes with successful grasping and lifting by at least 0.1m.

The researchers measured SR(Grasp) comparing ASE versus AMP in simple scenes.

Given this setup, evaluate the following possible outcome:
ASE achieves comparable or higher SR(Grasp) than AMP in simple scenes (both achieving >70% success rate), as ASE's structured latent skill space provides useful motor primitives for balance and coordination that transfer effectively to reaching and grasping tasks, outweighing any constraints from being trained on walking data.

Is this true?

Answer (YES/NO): NO